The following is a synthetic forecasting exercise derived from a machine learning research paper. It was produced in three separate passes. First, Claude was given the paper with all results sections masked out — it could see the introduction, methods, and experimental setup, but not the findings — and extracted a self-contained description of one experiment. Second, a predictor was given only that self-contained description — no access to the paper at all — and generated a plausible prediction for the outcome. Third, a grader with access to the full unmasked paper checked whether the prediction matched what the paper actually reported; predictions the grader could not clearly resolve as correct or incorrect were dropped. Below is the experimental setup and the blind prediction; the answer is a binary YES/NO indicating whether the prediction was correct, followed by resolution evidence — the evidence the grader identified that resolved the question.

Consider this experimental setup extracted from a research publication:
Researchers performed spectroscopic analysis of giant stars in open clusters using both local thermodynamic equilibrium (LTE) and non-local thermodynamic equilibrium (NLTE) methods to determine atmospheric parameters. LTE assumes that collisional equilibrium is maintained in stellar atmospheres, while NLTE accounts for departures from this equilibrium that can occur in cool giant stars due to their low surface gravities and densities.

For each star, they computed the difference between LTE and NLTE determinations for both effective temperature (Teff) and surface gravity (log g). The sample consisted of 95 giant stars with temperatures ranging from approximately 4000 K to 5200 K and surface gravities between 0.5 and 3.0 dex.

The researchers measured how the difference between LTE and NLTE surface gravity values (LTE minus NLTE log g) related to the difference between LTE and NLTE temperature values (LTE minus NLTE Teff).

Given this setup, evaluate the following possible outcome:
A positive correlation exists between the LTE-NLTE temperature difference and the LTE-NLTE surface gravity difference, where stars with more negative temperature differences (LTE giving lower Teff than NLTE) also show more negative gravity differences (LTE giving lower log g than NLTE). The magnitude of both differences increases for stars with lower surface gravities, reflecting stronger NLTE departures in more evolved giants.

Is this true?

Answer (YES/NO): NO